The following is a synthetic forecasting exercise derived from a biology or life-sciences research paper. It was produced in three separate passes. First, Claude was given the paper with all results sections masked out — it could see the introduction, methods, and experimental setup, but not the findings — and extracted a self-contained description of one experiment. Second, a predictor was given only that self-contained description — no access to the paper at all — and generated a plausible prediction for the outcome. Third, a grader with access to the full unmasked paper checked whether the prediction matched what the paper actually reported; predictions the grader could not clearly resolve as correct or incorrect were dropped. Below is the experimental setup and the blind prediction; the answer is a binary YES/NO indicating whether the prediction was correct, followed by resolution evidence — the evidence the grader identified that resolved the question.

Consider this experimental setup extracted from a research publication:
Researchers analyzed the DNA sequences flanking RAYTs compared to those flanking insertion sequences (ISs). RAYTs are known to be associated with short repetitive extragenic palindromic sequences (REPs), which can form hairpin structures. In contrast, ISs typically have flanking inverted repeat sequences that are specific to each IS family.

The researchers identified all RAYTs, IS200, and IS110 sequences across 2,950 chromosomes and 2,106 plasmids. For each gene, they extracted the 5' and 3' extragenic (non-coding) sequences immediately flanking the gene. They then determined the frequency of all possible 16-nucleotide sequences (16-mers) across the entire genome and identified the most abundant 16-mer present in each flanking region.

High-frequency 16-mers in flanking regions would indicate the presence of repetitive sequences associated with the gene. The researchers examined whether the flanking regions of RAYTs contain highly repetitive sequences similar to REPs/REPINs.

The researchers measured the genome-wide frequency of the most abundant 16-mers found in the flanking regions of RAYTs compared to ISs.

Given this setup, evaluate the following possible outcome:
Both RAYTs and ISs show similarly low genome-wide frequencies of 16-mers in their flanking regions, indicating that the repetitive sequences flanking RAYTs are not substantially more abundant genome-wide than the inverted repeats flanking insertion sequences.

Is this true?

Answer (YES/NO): NO